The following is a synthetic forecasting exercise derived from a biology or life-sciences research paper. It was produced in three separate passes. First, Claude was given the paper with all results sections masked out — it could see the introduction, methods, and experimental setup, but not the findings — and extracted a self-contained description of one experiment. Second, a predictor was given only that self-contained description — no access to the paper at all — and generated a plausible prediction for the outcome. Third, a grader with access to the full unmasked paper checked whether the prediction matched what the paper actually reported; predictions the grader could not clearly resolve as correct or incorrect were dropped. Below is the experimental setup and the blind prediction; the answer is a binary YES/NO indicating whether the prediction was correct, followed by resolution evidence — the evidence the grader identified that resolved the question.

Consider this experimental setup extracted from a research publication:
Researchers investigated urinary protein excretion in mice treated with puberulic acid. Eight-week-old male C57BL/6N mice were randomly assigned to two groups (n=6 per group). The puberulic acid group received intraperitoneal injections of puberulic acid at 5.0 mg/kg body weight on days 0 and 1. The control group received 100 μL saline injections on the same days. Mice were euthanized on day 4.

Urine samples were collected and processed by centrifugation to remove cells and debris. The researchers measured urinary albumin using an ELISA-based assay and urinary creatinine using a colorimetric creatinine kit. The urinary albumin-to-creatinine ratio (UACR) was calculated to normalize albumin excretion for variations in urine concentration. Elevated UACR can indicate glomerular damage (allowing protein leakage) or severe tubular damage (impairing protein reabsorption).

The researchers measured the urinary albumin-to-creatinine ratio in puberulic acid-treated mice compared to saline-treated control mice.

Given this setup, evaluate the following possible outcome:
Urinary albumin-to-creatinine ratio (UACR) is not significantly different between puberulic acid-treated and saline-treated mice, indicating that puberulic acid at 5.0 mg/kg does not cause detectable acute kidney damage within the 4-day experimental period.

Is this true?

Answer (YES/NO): NO